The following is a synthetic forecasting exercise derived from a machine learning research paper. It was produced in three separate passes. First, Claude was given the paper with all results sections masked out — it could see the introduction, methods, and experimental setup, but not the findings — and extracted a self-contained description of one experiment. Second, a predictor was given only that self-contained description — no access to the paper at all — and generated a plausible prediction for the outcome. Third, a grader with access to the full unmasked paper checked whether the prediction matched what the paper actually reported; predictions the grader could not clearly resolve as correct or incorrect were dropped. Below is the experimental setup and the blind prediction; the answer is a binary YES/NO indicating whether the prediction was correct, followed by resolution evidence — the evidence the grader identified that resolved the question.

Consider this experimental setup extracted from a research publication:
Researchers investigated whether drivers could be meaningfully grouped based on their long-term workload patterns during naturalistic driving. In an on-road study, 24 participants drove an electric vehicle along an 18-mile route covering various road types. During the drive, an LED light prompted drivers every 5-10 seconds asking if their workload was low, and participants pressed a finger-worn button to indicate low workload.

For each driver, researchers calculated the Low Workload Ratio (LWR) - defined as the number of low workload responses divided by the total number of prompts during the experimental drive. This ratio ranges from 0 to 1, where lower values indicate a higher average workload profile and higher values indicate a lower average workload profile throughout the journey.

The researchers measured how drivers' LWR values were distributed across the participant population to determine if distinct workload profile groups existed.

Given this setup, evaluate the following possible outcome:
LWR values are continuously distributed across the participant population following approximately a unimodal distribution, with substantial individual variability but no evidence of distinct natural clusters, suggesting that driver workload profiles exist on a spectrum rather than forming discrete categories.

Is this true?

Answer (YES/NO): NO